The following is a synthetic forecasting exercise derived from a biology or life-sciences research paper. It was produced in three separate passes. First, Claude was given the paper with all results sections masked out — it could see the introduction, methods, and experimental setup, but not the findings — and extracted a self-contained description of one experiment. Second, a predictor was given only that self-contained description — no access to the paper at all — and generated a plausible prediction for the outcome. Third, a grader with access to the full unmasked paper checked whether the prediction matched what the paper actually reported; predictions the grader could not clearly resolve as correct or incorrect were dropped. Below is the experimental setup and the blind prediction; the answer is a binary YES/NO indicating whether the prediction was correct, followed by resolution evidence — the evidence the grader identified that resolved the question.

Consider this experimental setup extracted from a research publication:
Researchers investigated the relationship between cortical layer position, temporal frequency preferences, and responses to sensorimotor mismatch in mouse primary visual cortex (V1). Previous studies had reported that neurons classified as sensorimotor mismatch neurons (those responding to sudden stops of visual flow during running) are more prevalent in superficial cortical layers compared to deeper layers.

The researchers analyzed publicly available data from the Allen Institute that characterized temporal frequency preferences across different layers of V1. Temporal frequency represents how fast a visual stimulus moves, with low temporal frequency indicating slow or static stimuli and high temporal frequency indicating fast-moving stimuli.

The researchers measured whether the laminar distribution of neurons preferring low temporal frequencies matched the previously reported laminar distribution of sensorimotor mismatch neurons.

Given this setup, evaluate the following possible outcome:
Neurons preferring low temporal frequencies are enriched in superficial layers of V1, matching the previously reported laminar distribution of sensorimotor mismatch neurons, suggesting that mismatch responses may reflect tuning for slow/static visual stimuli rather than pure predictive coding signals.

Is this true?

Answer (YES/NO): YES